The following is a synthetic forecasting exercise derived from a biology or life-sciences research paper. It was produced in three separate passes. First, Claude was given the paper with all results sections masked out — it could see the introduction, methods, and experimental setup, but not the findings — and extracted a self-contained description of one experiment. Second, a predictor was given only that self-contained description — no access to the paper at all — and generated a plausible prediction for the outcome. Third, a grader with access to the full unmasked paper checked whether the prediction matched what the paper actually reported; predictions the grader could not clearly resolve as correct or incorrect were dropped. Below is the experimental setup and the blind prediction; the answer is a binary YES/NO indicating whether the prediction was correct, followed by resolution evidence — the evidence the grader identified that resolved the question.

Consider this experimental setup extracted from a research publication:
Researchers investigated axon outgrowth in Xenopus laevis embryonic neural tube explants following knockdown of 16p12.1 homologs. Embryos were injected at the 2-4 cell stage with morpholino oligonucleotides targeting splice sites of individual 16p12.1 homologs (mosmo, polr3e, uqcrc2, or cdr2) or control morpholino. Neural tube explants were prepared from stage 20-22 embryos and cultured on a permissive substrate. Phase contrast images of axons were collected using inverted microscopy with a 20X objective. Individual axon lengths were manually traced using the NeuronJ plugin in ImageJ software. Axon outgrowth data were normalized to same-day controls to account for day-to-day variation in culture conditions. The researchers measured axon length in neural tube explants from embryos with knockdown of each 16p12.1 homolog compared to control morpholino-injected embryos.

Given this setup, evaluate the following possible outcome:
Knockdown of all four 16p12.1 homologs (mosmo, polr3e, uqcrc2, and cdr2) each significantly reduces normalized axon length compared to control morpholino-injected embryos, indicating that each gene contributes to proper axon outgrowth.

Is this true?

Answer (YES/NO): NO